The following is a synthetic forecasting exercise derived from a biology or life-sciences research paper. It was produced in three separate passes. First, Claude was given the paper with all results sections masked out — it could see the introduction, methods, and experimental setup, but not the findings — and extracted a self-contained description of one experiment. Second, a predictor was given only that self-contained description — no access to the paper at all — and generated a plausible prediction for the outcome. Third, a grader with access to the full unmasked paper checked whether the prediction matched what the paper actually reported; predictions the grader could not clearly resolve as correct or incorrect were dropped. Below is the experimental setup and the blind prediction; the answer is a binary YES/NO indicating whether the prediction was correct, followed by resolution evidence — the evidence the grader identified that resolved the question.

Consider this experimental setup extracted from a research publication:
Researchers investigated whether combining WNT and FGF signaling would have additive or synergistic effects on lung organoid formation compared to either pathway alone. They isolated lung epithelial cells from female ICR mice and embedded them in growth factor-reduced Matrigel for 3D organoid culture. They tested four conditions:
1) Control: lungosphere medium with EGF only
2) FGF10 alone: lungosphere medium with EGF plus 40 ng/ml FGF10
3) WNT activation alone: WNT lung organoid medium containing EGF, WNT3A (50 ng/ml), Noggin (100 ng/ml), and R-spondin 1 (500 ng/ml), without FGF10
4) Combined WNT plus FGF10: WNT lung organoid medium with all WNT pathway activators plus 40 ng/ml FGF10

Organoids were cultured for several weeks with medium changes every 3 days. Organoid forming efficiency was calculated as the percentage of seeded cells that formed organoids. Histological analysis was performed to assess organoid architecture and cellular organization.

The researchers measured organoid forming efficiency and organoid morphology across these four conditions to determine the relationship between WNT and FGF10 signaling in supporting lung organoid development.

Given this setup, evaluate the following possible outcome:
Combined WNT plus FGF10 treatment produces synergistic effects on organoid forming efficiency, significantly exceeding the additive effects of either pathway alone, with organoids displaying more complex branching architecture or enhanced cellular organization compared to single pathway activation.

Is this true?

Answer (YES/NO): NO